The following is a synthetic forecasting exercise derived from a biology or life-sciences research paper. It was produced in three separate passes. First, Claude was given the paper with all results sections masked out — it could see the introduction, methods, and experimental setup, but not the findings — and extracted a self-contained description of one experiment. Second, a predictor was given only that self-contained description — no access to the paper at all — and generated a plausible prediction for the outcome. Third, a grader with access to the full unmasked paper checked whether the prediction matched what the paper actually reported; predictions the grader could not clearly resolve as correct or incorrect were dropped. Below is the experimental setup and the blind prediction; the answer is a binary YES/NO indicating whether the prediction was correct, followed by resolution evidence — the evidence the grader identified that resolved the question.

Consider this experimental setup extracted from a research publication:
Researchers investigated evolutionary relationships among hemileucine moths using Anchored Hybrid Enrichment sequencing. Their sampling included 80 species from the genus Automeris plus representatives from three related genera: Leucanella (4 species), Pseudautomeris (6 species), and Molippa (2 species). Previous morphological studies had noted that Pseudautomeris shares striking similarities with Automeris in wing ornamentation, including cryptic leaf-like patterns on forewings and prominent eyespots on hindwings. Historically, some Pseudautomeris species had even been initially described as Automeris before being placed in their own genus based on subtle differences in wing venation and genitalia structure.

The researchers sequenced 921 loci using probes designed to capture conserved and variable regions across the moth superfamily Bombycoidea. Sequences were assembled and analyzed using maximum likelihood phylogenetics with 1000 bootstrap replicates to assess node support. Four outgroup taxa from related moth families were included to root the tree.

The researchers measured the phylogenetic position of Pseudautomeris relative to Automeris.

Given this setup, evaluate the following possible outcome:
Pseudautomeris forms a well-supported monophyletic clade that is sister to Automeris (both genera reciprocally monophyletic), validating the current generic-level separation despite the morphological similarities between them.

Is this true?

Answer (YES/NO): NO